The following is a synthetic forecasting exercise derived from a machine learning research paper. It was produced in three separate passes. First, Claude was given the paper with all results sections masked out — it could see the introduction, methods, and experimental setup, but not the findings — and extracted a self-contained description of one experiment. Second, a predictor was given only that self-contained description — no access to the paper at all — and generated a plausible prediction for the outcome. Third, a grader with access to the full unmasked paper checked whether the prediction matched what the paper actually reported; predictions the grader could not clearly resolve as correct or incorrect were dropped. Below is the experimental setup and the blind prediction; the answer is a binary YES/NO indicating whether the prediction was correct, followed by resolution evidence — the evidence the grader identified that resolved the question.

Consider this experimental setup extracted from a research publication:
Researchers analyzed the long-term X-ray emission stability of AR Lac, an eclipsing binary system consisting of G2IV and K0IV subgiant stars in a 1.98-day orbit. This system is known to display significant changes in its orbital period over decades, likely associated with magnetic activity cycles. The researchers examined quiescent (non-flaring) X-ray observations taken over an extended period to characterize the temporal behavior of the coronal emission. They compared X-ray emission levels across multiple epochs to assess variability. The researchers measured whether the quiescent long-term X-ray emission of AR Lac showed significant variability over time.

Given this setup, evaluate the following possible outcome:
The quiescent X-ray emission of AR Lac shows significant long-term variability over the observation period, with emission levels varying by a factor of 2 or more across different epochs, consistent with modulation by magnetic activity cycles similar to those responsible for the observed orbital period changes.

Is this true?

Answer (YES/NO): NO